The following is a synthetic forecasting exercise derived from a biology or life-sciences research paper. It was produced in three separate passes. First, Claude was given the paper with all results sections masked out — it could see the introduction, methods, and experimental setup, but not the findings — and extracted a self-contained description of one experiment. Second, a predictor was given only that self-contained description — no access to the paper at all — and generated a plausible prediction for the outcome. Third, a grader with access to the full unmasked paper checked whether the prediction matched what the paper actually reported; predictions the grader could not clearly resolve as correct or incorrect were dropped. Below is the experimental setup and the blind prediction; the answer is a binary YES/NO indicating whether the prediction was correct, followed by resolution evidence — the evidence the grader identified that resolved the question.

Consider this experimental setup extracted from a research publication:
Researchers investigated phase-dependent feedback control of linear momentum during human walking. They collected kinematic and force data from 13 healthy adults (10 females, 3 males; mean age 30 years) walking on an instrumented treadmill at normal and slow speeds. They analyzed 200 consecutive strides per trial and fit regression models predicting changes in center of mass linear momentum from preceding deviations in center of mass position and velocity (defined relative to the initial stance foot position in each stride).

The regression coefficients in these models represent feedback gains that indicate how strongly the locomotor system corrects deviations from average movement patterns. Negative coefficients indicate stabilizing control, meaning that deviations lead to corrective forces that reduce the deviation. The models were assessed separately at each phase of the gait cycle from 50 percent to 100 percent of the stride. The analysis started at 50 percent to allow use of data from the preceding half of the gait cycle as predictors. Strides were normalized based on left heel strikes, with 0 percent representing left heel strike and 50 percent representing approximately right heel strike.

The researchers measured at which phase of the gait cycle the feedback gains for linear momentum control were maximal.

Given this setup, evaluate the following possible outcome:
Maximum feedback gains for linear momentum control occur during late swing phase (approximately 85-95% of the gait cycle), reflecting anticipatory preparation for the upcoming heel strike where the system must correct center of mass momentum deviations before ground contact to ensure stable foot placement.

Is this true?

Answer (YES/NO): NO